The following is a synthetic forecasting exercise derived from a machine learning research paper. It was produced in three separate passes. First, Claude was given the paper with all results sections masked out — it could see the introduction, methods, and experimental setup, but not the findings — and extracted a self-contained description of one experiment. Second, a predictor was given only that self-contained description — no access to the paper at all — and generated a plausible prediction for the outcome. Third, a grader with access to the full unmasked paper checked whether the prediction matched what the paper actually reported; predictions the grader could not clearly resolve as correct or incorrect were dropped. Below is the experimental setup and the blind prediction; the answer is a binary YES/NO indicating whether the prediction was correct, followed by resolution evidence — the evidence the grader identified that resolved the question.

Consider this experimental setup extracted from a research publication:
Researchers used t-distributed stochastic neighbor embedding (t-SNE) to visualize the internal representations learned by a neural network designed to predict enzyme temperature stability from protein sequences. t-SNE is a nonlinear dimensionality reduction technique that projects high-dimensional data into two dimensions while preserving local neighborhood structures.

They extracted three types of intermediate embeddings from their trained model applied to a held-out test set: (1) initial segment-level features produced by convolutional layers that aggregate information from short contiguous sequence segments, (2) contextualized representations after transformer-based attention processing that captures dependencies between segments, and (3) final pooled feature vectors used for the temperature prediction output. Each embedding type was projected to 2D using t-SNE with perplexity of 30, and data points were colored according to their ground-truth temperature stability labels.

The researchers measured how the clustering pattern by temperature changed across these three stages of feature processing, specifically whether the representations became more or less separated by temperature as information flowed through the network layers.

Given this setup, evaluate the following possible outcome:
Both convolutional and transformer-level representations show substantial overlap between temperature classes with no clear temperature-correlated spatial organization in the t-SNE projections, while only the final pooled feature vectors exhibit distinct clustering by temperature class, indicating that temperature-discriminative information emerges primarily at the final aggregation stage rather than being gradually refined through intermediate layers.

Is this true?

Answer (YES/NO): NO